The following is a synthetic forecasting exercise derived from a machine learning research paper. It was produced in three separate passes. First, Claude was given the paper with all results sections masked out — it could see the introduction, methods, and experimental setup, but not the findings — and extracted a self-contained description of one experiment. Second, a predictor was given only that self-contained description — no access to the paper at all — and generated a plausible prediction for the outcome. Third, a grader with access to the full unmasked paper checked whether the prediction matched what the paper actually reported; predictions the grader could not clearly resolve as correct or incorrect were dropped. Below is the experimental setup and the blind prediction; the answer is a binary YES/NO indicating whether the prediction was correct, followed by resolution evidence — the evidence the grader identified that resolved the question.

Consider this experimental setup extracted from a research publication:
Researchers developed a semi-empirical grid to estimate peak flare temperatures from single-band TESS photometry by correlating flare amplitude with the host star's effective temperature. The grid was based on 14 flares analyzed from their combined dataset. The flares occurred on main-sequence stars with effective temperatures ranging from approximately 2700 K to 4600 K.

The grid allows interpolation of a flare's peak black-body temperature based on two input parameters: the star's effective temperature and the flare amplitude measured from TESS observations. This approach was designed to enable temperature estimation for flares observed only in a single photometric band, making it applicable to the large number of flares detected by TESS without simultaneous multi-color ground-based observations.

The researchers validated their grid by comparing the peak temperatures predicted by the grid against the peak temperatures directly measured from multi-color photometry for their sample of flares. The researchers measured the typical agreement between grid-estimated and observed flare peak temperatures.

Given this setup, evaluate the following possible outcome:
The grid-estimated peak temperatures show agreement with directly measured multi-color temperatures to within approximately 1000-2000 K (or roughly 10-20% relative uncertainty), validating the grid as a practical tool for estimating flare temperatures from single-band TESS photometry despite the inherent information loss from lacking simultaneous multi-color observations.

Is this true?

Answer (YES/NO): NO